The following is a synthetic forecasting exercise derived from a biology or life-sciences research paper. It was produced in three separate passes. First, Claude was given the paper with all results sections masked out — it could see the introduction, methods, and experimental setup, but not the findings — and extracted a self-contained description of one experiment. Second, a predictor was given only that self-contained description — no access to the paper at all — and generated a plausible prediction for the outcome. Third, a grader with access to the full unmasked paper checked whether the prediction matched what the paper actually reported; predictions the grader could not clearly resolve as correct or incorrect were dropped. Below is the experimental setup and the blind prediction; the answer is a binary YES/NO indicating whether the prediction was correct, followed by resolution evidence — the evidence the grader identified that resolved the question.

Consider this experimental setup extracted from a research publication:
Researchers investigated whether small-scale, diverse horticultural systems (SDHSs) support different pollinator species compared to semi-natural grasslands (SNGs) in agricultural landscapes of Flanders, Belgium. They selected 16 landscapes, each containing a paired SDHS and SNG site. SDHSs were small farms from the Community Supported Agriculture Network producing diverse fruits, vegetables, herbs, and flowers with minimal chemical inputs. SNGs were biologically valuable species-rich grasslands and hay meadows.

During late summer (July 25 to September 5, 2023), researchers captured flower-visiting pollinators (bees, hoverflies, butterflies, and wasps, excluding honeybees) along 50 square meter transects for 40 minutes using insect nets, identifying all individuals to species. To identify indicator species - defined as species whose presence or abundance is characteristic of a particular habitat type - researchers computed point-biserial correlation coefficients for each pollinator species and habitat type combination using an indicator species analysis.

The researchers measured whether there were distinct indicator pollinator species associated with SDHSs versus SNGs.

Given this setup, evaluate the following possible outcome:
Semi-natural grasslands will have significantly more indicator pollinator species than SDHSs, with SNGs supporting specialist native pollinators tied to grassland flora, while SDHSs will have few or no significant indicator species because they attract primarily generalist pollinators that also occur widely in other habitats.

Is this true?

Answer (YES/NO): NO